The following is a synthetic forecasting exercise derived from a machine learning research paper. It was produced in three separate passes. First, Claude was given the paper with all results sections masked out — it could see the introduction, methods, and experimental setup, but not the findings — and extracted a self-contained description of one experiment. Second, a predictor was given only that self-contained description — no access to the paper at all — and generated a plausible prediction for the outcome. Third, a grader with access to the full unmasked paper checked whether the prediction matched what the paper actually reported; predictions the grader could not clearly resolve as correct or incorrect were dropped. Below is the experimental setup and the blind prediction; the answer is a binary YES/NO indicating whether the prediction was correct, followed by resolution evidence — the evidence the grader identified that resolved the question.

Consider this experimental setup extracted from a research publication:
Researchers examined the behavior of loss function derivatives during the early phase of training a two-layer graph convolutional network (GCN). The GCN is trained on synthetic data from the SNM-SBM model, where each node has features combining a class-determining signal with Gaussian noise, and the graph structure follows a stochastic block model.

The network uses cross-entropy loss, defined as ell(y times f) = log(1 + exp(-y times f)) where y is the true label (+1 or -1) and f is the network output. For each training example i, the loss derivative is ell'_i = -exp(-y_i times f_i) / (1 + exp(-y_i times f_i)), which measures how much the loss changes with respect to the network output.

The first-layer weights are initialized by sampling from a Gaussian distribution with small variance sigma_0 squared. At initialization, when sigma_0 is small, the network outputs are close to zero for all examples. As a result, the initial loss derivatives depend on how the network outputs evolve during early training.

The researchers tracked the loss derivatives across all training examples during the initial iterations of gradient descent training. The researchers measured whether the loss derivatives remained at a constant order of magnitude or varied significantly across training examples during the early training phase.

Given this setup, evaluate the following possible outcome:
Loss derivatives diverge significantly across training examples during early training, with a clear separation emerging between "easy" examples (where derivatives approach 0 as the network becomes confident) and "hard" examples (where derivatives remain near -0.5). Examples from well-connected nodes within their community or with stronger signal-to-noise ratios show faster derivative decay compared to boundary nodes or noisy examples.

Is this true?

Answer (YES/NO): NO